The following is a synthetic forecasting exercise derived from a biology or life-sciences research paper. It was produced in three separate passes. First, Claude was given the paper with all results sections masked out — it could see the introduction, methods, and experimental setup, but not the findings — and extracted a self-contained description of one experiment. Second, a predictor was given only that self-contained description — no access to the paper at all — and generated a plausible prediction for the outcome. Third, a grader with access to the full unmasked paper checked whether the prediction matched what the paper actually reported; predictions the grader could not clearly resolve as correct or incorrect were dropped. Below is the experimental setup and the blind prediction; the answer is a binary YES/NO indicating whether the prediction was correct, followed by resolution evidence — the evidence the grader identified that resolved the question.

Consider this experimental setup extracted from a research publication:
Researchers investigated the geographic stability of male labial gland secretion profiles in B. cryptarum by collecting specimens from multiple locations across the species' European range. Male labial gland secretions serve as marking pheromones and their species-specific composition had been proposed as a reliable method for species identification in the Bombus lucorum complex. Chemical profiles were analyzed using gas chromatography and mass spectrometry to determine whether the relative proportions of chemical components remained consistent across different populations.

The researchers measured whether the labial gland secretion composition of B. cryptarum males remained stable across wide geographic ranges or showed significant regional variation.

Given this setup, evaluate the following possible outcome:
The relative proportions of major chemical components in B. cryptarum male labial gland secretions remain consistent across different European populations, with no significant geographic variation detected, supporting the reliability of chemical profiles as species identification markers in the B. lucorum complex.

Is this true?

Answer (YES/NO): YES